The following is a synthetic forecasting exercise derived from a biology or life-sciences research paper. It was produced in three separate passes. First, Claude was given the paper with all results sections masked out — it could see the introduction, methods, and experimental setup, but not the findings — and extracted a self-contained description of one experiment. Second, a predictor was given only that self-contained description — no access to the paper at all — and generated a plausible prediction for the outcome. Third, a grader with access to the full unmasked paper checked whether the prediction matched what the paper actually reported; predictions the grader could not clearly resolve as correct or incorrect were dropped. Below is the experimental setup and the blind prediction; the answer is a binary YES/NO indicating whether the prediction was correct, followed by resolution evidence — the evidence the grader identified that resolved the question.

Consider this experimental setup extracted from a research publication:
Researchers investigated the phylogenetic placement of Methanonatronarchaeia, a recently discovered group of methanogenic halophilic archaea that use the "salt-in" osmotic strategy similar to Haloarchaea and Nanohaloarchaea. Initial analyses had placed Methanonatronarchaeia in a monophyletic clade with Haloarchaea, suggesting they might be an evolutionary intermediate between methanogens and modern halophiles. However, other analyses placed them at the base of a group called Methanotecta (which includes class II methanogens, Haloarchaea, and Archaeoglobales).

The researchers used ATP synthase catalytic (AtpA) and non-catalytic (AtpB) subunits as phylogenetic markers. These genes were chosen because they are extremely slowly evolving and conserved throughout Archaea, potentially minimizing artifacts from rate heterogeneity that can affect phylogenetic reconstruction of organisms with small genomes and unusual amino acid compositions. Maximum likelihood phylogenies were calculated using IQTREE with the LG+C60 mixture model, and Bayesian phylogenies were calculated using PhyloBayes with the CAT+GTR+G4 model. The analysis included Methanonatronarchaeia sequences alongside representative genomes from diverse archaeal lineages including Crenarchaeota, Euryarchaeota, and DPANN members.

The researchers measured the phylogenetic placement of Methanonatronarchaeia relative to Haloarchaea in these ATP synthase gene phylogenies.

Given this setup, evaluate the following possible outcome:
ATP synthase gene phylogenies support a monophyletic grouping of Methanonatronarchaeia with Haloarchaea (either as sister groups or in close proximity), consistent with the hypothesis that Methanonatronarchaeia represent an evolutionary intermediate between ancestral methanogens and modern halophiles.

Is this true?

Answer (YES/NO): NO